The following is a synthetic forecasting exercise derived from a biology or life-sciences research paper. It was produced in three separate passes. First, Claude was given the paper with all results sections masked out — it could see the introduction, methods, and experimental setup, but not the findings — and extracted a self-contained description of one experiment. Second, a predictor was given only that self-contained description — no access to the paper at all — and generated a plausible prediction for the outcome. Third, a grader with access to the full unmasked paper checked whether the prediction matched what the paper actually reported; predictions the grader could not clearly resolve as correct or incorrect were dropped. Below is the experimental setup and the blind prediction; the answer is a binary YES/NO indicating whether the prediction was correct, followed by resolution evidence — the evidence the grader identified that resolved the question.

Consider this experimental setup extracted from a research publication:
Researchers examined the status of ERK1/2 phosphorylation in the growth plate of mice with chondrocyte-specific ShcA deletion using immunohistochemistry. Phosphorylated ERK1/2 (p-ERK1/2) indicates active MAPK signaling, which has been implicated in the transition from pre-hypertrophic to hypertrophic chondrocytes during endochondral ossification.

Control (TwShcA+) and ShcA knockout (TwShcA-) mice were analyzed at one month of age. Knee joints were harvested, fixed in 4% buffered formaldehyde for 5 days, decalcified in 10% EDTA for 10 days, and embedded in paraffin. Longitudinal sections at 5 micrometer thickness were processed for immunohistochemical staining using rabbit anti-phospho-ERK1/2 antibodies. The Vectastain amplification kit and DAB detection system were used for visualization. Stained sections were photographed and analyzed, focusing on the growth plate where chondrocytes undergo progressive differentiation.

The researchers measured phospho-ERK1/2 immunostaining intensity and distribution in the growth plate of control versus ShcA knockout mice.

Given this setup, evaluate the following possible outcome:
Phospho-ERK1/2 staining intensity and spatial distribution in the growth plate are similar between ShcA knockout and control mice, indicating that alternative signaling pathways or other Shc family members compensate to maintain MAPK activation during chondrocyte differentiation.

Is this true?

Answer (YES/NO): NO